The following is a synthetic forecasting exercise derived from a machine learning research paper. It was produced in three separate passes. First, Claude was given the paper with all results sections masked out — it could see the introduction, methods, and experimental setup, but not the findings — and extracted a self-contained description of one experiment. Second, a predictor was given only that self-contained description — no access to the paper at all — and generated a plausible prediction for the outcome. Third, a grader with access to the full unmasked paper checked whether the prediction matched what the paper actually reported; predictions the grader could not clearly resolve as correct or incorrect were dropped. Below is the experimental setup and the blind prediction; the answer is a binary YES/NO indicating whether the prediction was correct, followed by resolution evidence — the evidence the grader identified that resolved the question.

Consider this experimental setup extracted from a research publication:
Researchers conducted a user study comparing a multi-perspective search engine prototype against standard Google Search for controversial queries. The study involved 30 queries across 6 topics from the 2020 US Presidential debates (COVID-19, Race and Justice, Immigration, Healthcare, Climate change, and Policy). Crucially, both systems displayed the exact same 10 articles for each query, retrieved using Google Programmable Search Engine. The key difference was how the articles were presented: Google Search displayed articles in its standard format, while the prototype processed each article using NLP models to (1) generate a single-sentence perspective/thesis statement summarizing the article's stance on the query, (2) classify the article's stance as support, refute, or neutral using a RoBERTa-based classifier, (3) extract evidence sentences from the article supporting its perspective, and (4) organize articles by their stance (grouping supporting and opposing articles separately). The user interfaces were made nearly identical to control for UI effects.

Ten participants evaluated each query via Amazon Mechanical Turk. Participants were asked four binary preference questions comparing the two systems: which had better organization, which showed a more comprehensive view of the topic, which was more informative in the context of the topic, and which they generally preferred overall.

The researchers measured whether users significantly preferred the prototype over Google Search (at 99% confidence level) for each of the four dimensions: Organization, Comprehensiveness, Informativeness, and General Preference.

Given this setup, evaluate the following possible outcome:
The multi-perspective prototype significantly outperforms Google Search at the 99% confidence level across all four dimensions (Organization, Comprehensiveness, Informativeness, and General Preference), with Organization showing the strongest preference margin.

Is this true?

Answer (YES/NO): NO